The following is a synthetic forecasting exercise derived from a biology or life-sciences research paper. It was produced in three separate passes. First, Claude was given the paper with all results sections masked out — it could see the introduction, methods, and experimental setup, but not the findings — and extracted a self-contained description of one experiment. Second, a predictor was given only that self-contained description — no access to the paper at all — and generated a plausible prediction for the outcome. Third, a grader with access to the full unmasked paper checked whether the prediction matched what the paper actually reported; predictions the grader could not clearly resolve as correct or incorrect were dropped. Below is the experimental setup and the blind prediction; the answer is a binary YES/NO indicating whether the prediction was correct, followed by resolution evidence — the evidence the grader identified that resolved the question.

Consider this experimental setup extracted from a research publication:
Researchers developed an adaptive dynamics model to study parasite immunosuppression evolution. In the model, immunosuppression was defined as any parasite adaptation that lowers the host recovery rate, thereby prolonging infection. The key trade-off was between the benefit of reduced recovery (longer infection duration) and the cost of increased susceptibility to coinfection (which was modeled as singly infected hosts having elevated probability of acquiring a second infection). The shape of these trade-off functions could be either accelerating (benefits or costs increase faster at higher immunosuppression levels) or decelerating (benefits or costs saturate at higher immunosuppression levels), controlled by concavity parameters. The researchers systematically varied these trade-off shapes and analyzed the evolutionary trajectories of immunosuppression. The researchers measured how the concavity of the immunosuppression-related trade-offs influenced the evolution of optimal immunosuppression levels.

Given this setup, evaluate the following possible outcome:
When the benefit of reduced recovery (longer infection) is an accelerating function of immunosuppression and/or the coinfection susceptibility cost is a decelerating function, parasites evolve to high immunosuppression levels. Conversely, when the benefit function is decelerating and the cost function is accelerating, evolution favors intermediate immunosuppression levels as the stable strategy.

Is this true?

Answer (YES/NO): NO